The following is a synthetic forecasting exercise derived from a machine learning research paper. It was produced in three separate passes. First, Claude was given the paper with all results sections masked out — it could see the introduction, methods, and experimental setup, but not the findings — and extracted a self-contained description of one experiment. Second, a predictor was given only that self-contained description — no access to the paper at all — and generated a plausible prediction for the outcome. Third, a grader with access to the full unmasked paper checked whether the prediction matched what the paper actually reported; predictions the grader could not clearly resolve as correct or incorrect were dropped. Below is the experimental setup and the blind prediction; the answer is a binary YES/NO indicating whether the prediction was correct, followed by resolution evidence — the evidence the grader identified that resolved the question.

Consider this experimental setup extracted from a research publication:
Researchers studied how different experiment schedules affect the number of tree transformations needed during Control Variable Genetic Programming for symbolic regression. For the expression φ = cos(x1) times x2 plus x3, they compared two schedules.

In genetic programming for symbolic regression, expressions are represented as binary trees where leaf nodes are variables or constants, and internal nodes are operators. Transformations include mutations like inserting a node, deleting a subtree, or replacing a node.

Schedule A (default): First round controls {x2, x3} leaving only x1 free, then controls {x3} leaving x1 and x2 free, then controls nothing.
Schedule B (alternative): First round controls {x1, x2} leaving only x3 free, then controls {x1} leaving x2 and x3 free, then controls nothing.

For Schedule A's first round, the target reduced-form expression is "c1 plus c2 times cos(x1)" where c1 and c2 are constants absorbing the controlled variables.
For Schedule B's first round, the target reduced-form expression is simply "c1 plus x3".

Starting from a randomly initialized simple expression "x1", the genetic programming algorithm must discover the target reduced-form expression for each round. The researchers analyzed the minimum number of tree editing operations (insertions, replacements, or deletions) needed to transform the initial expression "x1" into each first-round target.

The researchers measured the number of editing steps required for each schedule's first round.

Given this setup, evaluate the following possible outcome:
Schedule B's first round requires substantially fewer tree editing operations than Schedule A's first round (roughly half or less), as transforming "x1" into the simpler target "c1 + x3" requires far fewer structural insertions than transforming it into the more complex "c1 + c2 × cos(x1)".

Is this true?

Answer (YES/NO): YES